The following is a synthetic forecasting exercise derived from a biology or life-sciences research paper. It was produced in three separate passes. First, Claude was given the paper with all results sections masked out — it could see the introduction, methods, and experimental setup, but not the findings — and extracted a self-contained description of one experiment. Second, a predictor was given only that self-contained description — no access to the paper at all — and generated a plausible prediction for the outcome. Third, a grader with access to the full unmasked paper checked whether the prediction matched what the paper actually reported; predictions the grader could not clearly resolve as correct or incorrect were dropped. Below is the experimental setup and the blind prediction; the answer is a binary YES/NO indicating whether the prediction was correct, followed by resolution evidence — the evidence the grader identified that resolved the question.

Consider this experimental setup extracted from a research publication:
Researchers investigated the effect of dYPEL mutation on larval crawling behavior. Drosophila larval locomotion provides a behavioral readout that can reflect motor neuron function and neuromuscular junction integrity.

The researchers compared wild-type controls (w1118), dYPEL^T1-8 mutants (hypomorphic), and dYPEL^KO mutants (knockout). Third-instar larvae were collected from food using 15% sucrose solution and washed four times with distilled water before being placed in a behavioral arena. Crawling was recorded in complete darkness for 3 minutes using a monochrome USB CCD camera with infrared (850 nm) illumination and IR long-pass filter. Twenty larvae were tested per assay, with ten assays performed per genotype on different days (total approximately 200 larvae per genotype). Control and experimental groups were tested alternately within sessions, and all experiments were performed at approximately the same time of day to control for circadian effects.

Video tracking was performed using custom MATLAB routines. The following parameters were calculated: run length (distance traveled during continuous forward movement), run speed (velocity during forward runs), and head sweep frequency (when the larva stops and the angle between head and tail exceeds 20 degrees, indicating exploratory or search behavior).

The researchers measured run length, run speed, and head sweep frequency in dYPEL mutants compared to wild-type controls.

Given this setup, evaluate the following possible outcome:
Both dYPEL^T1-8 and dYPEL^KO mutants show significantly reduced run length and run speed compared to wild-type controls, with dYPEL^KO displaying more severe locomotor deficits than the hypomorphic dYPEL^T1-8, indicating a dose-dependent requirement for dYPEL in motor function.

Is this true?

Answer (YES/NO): YES